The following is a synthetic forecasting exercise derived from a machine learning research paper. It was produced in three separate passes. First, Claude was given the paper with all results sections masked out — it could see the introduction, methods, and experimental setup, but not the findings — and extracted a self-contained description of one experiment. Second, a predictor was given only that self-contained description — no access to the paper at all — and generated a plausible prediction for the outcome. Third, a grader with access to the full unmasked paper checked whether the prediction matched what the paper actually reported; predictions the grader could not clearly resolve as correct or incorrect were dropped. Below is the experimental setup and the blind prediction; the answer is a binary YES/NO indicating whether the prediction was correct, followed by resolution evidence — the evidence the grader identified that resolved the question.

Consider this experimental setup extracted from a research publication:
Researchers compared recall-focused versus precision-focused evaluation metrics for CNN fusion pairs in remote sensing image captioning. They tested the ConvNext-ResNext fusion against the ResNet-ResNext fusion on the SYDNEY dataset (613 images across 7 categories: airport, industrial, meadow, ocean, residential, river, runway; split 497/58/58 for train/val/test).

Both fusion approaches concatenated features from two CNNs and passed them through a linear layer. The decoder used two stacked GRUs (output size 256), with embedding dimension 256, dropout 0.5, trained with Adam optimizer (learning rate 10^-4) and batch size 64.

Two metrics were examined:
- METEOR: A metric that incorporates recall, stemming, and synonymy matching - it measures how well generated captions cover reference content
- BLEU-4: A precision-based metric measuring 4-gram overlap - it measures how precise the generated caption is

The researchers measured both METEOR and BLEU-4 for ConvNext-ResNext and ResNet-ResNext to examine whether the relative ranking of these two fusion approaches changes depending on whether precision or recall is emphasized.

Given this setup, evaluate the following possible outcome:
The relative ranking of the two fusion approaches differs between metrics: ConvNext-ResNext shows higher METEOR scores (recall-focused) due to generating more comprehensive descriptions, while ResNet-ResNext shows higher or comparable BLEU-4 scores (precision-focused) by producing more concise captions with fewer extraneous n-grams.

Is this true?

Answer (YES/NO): NO